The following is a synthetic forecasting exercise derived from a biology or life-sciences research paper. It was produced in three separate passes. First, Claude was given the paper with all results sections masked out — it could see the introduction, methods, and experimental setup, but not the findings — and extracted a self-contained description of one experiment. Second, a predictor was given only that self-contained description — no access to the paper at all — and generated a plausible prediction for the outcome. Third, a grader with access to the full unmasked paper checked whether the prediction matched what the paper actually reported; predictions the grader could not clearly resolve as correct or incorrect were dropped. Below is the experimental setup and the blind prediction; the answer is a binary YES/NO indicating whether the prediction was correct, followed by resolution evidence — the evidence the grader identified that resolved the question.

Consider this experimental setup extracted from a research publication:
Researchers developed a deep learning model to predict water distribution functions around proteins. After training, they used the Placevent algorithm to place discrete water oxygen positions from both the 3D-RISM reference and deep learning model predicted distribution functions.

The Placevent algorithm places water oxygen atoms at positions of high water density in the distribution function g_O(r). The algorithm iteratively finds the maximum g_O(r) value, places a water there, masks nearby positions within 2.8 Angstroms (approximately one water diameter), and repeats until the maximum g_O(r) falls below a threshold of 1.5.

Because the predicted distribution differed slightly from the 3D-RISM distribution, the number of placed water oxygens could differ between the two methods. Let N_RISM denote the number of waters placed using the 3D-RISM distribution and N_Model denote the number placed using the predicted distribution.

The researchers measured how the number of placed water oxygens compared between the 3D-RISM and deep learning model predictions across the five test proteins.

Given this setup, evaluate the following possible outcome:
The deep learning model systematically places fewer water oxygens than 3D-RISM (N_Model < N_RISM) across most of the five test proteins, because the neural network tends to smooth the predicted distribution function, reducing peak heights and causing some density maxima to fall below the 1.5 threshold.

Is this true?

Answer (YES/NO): YES